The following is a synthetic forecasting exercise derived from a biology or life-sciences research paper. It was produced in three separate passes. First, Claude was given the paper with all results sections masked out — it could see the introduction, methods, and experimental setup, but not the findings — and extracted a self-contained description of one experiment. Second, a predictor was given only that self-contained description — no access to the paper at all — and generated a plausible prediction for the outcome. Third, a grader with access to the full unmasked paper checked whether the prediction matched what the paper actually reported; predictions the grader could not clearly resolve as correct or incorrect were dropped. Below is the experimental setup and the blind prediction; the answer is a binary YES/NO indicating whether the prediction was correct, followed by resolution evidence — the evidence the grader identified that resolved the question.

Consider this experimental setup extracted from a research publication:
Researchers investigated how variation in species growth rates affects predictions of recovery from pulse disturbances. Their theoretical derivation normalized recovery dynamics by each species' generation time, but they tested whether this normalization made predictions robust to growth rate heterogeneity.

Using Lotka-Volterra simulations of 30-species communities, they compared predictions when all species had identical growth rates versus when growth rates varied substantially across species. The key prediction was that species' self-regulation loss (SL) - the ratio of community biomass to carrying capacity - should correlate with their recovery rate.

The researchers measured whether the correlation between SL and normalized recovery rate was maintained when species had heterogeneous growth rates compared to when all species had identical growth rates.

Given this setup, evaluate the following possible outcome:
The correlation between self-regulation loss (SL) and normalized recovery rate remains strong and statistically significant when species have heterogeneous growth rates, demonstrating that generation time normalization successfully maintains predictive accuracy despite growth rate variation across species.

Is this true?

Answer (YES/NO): NO